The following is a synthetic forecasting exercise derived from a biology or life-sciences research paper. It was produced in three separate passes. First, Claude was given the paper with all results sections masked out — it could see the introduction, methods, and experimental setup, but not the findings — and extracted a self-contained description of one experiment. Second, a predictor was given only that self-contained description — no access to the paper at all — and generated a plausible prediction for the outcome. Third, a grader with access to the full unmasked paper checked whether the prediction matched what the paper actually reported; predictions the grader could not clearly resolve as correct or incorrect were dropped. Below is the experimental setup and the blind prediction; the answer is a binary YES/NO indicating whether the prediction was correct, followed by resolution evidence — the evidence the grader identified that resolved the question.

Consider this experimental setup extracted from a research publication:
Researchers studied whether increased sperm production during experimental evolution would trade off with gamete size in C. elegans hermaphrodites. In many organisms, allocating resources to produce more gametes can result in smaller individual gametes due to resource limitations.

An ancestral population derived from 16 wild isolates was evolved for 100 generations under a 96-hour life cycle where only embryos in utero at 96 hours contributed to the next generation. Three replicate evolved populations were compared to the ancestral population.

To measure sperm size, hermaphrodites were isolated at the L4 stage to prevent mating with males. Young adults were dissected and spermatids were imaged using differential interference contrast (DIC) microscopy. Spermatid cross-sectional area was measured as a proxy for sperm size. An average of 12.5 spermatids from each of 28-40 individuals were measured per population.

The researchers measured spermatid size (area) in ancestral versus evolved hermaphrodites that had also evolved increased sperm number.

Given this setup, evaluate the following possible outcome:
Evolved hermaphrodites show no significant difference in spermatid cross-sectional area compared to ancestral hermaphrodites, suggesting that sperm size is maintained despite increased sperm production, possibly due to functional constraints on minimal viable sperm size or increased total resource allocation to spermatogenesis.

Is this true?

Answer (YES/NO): YES